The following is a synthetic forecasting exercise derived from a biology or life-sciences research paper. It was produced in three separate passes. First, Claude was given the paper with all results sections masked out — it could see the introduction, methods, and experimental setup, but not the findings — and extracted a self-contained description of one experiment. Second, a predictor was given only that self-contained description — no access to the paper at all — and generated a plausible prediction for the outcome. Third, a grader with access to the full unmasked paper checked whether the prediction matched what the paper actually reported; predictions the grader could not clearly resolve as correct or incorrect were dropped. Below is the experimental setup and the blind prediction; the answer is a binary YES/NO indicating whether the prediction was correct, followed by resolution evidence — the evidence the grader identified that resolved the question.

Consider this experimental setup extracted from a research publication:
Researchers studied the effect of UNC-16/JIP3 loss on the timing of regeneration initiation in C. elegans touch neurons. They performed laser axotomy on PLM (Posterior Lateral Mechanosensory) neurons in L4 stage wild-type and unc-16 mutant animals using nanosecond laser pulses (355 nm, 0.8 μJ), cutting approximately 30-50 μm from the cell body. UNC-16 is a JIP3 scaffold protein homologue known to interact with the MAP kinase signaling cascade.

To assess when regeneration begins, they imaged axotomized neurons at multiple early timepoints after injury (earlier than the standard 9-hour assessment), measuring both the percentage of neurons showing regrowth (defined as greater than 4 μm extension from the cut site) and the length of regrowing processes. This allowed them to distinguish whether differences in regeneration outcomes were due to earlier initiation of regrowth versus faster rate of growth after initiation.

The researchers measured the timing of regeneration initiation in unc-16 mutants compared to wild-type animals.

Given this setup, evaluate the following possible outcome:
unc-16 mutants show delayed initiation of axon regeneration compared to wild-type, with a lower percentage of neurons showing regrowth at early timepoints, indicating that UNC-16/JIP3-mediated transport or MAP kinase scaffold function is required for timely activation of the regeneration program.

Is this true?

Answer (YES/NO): NO